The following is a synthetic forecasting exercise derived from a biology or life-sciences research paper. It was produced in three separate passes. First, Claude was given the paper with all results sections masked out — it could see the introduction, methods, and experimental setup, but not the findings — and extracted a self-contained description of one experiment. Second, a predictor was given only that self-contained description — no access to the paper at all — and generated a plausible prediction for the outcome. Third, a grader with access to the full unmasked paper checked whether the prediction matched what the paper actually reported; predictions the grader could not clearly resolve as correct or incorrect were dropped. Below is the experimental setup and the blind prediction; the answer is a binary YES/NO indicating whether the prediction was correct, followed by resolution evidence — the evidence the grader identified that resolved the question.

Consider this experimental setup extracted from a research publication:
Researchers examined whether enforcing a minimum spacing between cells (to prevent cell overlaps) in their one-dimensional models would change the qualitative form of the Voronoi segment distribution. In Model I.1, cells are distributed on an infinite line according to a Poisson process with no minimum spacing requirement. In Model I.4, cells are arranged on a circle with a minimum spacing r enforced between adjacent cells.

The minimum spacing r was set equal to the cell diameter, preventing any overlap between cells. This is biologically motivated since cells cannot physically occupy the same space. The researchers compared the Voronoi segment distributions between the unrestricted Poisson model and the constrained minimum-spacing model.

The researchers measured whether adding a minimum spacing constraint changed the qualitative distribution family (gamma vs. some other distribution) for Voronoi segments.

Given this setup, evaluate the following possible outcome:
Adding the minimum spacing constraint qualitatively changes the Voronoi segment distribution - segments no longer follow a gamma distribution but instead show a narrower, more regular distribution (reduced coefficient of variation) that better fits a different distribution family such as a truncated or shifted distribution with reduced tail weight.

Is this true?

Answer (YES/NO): NO